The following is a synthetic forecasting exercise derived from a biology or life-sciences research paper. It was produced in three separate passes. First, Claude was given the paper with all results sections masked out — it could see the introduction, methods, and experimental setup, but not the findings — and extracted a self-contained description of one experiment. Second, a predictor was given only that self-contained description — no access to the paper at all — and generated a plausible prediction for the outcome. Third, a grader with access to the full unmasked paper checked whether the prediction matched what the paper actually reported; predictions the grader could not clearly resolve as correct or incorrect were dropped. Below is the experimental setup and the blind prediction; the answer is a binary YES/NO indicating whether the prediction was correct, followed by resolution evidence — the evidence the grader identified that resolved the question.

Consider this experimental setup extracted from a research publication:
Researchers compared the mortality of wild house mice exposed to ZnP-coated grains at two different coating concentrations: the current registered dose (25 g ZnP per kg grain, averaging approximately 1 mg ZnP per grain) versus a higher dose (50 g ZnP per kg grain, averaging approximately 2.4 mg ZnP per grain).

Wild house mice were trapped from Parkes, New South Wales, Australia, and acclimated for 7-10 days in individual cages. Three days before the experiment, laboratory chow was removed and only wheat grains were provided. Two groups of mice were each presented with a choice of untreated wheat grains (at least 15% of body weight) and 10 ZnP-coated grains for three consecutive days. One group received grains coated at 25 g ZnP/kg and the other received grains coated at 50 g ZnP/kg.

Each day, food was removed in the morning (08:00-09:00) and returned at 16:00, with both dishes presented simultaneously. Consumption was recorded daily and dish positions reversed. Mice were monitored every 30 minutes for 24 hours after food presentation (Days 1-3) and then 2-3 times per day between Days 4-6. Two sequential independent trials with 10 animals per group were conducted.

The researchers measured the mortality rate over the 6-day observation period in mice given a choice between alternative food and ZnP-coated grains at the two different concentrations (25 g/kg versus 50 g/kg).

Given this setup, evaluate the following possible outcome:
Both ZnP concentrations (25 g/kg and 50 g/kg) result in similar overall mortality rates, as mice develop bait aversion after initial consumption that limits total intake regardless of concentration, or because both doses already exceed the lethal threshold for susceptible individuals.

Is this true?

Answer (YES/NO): YES